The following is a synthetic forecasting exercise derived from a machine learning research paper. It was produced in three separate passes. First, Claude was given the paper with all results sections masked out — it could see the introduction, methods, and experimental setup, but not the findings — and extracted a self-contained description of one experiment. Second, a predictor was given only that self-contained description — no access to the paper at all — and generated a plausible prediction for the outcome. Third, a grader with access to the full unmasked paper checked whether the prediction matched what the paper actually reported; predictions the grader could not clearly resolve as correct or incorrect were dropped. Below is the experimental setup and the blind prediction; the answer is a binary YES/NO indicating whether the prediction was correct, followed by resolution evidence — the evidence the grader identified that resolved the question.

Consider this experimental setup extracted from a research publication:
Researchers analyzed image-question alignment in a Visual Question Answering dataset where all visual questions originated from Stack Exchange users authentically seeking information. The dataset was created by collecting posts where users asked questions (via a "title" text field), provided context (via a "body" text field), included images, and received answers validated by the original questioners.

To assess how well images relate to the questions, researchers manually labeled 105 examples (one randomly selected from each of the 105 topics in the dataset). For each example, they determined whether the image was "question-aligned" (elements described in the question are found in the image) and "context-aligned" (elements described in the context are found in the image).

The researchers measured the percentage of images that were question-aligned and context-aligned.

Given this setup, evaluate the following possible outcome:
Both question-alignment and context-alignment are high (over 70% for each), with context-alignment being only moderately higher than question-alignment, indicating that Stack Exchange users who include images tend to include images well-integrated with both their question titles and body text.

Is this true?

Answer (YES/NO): YES